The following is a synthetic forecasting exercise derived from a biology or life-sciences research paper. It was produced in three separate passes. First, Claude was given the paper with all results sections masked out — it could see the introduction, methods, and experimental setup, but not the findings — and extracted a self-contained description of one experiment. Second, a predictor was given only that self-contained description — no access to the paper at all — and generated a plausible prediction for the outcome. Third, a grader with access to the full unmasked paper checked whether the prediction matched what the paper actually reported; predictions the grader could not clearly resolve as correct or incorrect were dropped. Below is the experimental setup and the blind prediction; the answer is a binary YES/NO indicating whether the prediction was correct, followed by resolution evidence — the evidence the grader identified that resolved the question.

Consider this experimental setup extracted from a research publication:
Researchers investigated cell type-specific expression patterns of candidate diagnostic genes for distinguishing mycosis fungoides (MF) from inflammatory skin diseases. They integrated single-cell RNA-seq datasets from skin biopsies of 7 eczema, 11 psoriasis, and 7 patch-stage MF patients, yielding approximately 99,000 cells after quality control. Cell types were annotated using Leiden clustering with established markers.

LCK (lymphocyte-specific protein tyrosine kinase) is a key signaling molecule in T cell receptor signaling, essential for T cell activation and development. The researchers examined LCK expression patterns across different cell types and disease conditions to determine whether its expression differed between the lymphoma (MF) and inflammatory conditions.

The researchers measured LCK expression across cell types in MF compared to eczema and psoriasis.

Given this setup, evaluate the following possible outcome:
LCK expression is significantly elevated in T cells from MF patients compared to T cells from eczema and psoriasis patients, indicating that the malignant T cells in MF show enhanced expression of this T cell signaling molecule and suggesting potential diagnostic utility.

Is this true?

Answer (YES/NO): YES